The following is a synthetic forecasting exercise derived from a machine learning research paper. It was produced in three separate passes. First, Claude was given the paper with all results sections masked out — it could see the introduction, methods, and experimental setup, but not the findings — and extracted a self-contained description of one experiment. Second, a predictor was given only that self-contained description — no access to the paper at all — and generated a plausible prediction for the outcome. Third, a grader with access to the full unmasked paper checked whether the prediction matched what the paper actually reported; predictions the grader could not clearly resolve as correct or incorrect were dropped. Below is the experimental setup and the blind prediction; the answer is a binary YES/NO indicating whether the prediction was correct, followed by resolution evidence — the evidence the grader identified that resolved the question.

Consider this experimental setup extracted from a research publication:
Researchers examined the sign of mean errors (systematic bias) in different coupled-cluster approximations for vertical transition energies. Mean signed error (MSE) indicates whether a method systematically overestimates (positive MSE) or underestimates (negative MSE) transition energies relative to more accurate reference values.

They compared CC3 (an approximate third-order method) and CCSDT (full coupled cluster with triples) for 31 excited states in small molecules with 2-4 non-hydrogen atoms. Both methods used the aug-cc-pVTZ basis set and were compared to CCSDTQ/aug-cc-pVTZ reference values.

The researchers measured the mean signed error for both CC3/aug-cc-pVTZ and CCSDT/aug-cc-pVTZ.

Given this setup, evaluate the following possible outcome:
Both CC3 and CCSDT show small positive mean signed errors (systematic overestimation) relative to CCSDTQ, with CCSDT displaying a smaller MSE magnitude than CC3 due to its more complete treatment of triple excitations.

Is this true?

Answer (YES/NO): NO